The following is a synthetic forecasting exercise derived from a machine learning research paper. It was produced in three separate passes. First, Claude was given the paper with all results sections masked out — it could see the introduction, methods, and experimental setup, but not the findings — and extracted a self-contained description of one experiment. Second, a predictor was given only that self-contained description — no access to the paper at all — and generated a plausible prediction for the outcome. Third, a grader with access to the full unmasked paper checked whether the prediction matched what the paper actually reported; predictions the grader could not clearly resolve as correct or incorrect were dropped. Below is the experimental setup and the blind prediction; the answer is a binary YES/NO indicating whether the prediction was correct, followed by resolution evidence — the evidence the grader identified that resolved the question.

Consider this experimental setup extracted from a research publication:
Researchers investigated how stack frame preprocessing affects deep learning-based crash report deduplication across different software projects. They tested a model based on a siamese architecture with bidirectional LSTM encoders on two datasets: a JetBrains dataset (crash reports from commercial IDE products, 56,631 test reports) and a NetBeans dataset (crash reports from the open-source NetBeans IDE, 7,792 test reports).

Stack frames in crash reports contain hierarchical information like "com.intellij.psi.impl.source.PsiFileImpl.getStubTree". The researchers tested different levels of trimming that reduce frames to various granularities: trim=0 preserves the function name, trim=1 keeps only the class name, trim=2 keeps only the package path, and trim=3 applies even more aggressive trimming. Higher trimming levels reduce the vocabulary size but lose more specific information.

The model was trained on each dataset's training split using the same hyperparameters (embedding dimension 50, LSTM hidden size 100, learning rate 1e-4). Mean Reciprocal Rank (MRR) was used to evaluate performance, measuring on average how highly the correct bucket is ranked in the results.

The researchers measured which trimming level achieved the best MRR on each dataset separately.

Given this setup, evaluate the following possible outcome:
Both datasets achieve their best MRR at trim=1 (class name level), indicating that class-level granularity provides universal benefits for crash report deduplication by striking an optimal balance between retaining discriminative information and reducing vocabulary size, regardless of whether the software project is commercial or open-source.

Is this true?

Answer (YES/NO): NO